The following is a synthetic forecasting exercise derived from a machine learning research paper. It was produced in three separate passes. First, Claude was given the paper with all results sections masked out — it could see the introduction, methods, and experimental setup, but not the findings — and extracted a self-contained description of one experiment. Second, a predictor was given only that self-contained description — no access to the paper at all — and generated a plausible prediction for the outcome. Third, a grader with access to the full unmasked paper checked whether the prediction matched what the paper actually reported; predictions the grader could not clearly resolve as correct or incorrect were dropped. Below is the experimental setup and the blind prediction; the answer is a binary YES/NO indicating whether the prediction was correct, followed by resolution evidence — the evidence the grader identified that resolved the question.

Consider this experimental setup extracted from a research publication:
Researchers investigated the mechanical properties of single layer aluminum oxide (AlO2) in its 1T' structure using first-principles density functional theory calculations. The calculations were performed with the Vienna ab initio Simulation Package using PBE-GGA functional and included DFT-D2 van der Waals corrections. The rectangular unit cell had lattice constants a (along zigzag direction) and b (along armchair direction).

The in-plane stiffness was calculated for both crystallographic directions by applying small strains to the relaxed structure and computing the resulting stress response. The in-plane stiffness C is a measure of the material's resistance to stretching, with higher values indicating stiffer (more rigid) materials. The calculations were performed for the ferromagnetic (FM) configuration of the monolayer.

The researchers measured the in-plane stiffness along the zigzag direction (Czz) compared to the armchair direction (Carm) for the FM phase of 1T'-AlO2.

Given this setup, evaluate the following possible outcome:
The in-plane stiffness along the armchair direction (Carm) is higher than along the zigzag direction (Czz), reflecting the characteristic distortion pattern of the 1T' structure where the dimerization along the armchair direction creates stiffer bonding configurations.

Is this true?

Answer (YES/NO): YES